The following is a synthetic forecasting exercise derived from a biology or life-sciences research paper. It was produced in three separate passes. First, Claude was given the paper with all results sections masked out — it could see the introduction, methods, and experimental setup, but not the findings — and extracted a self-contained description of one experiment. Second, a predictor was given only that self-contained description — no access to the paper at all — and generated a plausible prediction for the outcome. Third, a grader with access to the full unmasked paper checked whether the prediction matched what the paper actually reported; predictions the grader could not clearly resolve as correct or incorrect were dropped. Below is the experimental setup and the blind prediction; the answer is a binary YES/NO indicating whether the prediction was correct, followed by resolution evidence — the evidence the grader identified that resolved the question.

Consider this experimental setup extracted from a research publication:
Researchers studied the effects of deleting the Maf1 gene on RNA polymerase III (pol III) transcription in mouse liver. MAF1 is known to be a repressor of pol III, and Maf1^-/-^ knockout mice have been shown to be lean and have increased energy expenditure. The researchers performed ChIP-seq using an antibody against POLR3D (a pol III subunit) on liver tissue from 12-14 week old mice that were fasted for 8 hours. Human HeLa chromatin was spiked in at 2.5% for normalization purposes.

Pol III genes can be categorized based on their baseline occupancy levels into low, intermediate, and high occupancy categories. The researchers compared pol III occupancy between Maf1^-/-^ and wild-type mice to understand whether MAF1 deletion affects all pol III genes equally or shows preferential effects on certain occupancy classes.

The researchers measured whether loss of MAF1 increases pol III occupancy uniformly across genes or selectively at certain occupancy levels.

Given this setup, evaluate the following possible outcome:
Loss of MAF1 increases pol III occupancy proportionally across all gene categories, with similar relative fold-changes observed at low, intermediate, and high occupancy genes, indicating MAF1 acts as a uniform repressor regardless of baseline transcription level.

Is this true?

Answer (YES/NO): YES